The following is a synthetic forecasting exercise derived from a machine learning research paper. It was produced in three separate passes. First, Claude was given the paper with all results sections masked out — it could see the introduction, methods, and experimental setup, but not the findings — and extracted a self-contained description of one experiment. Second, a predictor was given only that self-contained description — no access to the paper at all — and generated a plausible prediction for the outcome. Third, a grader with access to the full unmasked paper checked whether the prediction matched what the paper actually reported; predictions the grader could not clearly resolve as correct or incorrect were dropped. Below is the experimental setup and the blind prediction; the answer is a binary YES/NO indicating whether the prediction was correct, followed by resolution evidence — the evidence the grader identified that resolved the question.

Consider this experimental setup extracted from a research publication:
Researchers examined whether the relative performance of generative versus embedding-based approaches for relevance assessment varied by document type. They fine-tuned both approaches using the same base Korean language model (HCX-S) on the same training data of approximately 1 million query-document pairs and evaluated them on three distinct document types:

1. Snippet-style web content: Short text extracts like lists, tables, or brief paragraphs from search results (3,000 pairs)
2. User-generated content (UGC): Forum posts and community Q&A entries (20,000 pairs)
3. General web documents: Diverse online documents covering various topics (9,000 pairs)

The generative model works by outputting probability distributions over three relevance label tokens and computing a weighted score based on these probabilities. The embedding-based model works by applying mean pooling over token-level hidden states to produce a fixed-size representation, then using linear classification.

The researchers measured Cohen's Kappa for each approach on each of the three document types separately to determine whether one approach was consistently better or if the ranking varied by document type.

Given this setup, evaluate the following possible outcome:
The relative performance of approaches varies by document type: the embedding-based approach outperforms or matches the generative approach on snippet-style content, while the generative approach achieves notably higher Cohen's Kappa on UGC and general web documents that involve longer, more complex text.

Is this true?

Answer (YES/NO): NO